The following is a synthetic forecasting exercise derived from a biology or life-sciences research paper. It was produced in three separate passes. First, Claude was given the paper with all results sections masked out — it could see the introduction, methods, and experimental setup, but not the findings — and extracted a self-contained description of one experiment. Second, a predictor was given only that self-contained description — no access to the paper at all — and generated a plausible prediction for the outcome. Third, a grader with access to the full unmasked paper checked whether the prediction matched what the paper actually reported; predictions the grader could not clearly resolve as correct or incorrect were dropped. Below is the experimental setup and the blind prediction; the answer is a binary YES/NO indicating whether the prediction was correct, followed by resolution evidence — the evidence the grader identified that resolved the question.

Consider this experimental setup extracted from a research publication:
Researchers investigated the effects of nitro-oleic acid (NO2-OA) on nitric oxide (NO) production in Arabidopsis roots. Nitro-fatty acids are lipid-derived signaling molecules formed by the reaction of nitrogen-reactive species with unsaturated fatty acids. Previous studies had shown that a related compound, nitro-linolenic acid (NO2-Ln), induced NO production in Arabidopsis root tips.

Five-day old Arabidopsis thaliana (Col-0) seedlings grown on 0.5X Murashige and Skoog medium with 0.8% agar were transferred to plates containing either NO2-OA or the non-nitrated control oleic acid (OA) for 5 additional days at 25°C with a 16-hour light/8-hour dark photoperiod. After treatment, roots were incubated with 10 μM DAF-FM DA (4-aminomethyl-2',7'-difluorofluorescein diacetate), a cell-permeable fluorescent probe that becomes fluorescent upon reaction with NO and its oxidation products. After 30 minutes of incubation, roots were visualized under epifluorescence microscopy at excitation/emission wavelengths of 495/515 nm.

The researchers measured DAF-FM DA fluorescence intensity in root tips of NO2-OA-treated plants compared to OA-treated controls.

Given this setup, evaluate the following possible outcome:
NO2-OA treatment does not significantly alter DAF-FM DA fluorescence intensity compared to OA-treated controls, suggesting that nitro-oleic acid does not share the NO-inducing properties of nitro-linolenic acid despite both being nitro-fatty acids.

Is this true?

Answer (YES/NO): YES